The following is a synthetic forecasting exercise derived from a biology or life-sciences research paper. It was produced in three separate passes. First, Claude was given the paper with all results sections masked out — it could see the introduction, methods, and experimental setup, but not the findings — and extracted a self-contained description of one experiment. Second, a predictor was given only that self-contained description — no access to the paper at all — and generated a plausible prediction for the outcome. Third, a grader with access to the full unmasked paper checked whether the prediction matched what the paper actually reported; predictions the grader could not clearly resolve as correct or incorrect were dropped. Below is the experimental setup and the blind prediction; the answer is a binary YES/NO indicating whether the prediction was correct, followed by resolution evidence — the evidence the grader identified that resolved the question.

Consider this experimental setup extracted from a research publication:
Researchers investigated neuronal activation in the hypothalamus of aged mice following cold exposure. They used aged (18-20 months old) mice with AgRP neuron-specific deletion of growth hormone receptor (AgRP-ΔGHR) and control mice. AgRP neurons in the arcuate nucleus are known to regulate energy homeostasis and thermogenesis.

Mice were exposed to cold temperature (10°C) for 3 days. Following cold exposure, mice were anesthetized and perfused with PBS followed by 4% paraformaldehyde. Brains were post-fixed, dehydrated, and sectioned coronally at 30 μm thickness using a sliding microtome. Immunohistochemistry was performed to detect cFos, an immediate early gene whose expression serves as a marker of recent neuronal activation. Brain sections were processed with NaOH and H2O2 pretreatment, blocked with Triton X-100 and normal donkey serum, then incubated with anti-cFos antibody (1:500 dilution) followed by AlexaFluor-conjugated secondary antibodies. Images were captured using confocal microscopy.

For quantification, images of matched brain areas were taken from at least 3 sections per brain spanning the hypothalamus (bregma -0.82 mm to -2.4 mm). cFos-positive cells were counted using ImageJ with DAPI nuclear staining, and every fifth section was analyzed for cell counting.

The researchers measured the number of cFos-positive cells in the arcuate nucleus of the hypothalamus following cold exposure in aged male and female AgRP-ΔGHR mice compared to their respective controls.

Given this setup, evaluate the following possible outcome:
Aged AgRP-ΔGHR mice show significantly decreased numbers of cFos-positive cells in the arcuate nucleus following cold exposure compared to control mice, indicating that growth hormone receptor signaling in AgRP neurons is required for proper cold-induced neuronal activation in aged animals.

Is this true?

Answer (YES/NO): YES